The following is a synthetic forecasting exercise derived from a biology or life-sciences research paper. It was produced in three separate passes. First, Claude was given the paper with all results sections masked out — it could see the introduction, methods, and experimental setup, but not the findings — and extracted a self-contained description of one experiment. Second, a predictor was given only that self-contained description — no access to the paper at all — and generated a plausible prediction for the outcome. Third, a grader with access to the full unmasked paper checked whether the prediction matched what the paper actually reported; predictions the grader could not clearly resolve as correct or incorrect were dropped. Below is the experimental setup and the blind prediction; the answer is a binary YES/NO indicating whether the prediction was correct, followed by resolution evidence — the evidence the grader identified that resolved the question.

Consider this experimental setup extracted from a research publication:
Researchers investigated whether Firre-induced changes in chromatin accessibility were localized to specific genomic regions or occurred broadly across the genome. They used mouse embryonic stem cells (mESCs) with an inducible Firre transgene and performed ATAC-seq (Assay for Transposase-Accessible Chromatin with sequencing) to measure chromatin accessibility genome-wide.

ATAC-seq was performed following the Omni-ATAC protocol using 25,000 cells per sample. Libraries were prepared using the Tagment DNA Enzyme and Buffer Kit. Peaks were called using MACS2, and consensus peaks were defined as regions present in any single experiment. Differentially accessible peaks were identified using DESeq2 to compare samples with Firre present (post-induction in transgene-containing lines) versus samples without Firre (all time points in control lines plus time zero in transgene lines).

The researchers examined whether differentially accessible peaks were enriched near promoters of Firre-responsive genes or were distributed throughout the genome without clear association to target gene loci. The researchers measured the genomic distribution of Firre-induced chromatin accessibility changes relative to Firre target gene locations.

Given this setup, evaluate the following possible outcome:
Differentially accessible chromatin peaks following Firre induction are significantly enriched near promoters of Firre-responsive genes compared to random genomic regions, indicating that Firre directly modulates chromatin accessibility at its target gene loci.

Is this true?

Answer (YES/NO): NO